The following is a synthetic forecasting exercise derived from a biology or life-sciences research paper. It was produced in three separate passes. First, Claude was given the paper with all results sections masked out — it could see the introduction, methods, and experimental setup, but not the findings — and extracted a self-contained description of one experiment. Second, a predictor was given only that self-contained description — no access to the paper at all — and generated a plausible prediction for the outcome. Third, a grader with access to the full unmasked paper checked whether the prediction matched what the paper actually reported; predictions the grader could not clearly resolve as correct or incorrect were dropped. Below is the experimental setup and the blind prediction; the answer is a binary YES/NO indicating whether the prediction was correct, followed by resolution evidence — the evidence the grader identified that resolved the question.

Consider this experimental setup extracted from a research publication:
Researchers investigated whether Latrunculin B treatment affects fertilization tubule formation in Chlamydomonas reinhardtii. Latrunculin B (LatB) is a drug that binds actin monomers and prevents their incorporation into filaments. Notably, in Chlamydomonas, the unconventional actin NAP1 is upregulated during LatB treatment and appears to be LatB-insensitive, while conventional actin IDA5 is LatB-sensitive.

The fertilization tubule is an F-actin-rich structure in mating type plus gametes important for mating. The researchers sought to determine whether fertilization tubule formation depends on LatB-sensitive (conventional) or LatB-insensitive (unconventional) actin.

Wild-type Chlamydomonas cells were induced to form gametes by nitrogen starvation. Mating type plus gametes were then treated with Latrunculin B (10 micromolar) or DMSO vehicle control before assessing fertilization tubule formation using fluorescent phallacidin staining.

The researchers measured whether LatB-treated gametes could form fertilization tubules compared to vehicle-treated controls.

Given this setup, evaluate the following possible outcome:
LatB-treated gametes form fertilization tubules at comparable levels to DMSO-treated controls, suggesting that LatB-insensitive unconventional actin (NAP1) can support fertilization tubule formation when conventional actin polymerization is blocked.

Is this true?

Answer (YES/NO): NO